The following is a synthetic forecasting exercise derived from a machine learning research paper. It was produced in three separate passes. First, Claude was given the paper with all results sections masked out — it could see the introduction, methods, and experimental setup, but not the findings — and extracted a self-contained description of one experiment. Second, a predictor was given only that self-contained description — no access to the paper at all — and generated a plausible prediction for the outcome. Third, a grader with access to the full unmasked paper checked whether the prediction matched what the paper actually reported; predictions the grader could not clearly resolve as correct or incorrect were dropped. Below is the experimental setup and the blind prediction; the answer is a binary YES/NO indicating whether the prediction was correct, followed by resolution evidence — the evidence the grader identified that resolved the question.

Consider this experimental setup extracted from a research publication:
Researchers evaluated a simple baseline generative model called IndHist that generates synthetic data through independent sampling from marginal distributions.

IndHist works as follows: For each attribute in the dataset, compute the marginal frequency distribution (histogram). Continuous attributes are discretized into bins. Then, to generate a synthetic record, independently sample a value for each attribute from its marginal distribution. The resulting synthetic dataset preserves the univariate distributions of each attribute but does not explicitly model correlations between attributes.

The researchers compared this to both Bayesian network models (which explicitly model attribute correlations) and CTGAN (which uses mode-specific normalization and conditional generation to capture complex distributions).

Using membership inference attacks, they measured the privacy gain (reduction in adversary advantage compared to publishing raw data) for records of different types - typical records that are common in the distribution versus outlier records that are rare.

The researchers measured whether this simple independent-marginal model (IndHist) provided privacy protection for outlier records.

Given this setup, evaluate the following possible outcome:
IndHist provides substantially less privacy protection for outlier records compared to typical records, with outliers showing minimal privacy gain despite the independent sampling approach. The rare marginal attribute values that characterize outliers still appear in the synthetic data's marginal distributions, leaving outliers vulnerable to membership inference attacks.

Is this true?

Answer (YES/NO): YES